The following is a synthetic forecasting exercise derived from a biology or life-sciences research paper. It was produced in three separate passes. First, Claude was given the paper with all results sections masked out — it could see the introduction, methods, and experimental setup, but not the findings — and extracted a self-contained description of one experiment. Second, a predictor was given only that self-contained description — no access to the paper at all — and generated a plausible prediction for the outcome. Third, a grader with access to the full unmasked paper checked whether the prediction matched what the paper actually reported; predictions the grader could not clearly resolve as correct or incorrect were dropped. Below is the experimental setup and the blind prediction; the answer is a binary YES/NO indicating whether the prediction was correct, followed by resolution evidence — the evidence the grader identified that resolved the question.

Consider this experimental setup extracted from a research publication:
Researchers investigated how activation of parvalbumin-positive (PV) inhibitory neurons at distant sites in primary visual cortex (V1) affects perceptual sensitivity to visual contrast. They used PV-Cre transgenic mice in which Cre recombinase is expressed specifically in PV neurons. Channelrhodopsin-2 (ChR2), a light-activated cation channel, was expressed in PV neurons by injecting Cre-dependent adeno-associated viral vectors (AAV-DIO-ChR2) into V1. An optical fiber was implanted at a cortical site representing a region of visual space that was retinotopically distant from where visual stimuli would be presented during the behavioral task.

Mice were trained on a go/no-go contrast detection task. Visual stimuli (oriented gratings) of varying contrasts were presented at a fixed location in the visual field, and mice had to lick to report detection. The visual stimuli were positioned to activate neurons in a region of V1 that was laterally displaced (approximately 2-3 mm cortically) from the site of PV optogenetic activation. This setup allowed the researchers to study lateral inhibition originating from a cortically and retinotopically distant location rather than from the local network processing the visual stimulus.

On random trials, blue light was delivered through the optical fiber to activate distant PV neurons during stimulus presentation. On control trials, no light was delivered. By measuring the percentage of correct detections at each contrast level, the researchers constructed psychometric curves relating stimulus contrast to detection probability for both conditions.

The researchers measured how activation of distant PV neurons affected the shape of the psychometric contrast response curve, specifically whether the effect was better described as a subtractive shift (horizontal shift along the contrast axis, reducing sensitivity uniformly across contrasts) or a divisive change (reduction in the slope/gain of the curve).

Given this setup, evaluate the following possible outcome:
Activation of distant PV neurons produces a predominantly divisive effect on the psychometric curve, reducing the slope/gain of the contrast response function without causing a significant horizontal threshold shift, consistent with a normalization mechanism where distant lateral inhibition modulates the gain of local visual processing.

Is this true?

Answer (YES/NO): NO